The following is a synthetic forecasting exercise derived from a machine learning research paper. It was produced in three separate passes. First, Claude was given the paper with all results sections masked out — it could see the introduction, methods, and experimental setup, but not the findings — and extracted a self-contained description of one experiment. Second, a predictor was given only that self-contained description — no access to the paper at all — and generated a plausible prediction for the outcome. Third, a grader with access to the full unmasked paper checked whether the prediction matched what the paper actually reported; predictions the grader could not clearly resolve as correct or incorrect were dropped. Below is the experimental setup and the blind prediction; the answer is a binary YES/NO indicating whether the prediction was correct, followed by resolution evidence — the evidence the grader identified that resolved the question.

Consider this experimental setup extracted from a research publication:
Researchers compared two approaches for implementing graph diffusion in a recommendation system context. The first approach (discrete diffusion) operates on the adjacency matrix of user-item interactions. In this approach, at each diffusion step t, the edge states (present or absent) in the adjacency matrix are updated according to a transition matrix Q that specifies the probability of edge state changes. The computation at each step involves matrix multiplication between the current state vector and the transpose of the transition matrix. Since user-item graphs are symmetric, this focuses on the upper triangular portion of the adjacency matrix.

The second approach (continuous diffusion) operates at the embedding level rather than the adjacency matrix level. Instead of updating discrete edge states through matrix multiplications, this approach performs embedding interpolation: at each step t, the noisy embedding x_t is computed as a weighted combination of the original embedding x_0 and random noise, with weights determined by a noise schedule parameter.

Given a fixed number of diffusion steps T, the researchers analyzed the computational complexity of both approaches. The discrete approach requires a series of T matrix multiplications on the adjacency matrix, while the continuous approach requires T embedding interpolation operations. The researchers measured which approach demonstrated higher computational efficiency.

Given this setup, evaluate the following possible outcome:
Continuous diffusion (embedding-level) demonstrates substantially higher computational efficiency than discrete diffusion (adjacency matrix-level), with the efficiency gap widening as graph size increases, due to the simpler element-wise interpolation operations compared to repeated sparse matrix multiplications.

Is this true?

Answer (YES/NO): YES